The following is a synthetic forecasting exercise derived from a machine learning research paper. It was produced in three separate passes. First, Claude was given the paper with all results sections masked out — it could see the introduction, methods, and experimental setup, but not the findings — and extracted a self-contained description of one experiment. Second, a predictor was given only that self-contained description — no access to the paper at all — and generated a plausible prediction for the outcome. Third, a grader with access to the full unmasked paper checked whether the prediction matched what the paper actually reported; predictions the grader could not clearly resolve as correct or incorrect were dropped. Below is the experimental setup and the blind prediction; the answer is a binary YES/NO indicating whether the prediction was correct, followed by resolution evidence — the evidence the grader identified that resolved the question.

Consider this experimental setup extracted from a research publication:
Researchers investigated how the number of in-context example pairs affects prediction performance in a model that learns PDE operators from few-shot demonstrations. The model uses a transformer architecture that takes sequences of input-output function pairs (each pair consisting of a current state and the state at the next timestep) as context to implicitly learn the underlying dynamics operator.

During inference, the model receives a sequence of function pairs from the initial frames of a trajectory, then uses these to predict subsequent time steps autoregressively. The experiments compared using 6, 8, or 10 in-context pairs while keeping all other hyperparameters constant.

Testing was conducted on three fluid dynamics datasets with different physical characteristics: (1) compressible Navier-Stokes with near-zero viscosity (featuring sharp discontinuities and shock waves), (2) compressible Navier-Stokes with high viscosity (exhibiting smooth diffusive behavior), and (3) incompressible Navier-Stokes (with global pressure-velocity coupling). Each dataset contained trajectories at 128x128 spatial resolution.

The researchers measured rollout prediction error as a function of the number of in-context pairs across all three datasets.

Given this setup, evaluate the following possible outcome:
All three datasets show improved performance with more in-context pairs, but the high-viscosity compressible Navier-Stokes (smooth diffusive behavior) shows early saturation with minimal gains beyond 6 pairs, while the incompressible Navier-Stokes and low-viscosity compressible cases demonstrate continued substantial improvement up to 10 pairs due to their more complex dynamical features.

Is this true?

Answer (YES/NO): NO